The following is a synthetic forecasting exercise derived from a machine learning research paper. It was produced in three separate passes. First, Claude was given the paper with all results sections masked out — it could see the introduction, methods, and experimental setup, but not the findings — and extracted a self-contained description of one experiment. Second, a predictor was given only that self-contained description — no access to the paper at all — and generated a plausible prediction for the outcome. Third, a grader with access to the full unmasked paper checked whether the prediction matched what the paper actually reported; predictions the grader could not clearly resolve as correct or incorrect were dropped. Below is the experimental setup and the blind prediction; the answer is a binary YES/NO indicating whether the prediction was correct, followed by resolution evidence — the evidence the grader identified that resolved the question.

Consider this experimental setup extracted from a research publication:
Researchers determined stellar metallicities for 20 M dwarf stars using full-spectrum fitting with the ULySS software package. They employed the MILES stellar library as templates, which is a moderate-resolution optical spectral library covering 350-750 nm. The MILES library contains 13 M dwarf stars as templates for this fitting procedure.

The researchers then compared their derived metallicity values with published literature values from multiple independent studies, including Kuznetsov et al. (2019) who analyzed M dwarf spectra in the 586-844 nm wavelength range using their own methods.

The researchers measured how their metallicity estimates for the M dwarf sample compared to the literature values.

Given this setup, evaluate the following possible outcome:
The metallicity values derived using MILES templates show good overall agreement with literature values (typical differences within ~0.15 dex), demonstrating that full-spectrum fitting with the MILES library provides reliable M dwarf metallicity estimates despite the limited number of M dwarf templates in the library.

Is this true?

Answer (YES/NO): NO